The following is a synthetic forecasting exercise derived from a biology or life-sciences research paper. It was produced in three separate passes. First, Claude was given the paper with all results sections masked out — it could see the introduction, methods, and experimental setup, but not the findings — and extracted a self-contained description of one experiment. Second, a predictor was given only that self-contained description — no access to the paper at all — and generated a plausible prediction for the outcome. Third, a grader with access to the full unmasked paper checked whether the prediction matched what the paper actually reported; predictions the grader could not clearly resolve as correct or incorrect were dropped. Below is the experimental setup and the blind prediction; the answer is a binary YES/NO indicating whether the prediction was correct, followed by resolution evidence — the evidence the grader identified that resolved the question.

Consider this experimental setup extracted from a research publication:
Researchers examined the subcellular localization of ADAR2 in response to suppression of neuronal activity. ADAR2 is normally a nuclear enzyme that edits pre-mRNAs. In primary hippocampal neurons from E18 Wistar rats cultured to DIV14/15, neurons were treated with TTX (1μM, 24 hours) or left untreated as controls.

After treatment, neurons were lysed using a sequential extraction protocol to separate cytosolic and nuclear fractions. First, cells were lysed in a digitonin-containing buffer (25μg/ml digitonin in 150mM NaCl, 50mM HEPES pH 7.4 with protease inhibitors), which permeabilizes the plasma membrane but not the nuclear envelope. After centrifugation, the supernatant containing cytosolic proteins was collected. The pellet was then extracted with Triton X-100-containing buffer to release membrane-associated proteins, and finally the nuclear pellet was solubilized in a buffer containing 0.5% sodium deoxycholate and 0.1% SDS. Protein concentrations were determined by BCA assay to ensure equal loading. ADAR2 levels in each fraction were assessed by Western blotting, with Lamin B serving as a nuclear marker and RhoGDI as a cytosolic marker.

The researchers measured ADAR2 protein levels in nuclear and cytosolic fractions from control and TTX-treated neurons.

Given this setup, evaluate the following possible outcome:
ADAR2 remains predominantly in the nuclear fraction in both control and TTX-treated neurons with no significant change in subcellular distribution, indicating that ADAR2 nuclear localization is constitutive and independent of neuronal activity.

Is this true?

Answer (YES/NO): NO